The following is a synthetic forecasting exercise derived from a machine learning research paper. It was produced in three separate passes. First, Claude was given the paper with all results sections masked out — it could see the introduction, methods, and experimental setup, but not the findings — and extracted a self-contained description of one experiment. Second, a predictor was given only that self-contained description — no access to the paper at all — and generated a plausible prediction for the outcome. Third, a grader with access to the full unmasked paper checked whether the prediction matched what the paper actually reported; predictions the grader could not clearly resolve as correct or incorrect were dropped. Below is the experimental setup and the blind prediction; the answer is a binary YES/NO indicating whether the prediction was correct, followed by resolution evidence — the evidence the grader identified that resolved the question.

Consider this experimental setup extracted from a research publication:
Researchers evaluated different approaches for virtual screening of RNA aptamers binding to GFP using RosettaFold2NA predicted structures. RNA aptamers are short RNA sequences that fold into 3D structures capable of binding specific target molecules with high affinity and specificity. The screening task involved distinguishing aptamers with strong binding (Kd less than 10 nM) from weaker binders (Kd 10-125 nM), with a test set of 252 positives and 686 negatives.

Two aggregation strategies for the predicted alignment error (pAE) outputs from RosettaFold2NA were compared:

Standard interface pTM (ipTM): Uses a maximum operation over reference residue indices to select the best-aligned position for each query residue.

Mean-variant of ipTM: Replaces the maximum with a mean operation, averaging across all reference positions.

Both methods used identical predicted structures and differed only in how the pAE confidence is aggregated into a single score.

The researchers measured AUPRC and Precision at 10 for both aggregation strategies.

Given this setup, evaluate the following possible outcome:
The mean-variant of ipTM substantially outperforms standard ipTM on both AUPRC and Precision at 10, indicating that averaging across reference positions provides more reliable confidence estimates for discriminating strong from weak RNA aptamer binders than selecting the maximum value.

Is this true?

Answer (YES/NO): NO